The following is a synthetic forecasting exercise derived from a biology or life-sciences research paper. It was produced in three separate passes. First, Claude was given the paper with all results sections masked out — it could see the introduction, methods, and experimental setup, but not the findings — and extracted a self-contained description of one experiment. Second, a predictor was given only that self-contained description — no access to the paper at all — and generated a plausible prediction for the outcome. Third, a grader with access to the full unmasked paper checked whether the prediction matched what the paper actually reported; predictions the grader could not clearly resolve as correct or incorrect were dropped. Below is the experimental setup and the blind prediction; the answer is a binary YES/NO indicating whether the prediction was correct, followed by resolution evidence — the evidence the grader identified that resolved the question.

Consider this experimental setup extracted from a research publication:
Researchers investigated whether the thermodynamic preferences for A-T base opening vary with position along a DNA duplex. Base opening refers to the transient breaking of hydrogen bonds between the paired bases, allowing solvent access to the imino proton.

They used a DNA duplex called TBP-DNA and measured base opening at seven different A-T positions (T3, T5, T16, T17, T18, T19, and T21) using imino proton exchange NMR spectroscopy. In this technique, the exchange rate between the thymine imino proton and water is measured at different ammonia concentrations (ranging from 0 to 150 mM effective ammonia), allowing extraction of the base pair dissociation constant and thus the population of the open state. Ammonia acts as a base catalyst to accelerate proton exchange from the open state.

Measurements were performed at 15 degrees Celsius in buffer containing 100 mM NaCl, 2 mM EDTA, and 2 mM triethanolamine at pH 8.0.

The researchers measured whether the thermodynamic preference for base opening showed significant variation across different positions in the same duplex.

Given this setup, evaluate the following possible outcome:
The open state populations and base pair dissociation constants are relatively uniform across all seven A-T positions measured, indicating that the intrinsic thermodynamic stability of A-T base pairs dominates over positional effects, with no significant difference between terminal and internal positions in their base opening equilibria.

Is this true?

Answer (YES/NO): NO